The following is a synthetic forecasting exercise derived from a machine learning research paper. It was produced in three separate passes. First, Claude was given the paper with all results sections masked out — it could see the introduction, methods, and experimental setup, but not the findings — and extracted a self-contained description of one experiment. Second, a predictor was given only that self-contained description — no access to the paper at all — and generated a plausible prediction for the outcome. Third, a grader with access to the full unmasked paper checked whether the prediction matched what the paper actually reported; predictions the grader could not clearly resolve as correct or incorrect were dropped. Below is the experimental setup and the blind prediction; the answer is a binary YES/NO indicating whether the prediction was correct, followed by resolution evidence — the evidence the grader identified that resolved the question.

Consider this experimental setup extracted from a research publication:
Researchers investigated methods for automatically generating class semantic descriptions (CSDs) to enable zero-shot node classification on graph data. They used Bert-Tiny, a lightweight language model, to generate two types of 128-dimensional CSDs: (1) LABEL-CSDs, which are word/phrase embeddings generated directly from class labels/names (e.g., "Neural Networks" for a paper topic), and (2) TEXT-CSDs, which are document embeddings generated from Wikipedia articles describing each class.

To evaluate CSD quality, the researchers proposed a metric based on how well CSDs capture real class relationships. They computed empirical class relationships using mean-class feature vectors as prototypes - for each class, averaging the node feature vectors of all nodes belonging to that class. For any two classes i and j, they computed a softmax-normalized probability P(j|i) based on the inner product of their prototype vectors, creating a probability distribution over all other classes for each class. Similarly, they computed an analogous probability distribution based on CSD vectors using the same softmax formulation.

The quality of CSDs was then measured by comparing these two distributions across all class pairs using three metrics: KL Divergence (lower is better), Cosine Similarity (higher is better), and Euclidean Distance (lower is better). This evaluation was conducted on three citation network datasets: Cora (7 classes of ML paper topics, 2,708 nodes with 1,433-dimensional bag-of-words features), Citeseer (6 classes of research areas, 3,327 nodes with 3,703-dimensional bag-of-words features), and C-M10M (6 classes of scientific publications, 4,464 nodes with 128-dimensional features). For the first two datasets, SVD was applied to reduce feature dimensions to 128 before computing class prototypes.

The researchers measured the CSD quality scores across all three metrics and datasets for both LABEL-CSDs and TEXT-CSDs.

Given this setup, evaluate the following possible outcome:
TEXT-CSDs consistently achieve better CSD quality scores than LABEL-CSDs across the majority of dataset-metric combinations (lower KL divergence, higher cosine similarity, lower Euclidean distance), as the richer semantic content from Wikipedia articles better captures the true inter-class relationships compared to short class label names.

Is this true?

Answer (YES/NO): YES